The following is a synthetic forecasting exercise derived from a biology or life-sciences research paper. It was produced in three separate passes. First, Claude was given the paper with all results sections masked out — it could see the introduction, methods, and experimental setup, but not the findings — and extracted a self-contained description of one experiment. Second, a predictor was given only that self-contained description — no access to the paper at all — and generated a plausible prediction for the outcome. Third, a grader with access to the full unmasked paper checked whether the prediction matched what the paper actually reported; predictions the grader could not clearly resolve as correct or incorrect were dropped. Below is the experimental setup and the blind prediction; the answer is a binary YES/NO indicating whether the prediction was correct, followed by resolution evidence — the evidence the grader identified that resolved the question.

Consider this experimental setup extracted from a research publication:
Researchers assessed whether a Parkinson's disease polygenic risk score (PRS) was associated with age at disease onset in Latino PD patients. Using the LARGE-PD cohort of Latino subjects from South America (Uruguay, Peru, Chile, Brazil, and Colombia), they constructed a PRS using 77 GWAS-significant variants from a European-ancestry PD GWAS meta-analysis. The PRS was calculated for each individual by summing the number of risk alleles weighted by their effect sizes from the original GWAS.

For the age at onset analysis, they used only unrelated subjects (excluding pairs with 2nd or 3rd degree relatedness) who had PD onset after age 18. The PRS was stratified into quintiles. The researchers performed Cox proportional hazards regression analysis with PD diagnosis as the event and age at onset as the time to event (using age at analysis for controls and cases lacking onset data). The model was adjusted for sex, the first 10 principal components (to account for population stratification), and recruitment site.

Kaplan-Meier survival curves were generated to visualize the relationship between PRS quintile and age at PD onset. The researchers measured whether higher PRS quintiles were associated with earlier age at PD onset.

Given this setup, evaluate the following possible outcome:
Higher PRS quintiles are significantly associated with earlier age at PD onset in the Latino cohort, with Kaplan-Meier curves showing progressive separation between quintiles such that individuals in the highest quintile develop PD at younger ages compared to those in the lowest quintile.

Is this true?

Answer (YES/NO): YES